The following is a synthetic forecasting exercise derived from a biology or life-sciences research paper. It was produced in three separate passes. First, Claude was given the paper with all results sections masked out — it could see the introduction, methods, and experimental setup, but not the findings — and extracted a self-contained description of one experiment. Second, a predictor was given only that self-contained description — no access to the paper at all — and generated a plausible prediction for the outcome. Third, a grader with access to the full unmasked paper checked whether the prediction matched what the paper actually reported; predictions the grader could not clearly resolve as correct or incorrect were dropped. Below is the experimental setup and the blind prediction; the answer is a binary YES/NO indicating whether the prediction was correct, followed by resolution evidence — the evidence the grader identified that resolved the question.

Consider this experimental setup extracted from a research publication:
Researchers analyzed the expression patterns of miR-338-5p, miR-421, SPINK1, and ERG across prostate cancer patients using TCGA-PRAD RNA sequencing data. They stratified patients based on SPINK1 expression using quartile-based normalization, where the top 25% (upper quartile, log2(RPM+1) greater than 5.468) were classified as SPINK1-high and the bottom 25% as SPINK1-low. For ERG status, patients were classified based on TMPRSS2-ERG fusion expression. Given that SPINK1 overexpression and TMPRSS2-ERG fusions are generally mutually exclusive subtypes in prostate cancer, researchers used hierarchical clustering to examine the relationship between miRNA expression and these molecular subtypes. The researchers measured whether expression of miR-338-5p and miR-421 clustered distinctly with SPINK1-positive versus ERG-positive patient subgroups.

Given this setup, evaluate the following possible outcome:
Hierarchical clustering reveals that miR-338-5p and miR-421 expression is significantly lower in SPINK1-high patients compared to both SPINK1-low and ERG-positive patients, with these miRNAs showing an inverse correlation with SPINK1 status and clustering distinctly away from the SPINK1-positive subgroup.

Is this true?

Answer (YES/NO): YES